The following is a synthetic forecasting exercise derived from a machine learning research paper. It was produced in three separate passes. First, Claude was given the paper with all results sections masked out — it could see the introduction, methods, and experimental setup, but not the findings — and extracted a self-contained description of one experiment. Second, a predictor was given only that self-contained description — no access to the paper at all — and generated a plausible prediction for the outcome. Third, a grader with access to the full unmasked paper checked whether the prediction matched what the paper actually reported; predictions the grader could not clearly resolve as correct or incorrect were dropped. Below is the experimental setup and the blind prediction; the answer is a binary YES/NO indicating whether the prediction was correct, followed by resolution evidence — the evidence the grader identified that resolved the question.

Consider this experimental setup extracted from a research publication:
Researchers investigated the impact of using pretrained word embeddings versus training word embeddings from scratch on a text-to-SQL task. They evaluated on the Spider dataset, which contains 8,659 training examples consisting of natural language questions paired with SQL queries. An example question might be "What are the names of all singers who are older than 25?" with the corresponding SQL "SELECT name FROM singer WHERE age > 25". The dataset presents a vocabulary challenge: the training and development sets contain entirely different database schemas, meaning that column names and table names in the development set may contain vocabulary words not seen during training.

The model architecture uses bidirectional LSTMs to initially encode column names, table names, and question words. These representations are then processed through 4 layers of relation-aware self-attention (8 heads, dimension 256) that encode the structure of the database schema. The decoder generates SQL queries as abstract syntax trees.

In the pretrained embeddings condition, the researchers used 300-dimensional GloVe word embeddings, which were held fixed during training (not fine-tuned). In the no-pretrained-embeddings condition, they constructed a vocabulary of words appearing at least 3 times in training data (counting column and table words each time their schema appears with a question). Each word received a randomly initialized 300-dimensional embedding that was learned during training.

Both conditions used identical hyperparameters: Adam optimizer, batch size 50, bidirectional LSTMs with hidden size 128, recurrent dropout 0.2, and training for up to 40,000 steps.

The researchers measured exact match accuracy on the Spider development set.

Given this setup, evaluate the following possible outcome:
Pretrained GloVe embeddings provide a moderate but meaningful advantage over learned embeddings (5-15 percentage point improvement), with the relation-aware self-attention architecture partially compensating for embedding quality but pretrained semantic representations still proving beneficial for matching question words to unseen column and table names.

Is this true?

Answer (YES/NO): NO